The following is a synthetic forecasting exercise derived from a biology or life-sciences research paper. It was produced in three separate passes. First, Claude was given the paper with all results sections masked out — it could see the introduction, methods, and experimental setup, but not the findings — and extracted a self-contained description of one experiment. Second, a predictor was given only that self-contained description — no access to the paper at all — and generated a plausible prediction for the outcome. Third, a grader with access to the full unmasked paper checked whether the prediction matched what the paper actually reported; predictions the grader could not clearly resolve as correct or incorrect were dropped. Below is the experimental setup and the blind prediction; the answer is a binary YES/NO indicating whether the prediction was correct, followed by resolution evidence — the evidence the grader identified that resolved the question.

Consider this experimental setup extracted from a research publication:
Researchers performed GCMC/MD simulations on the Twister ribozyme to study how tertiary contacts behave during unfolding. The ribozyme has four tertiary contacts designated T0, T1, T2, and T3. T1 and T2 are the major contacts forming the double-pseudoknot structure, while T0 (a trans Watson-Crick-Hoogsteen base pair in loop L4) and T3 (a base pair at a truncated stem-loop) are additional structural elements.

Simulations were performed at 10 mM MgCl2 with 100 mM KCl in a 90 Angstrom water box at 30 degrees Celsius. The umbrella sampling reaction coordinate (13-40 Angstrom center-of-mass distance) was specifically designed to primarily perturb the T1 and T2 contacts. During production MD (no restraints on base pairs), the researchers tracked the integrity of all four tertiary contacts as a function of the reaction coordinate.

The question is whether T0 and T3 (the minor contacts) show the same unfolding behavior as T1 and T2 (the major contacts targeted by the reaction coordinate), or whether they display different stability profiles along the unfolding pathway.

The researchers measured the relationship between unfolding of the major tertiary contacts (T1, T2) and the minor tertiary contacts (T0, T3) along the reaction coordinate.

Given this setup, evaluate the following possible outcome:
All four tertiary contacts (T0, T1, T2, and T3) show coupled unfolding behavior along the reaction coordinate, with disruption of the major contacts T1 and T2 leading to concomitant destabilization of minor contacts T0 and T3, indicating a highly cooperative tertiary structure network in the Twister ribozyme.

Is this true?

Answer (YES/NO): NO